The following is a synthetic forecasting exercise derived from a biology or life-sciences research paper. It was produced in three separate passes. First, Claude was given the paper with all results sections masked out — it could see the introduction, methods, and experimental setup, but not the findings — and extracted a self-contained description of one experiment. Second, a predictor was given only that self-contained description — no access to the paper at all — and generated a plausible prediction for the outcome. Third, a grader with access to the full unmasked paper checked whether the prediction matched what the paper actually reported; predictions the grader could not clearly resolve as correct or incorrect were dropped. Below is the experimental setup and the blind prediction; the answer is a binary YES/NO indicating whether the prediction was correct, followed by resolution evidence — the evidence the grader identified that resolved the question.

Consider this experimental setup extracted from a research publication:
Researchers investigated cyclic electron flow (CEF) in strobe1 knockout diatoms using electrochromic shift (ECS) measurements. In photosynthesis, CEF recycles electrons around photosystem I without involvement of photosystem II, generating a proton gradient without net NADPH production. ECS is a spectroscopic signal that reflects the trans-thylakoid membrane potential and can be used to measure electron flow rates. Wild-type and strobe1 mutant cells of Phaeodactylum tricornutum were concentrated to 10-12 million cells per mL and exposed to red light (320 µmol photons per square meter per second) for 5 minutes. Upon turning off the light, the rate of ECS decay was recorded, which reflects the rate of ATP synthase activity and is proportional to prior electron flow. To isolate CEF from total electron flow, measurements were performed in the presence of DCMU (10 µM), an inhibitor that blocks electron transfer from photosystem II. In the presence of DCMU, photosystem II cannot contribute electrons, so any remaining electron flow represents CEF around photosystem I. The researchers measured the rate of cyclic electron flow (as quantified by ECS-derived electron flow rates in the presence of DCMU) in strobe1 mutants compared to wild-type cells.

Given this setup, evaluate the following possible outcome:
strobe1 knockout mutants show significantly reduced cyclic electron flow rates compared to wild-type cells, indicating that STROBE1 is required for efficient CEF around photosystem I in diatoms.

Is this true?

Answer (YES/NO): NO